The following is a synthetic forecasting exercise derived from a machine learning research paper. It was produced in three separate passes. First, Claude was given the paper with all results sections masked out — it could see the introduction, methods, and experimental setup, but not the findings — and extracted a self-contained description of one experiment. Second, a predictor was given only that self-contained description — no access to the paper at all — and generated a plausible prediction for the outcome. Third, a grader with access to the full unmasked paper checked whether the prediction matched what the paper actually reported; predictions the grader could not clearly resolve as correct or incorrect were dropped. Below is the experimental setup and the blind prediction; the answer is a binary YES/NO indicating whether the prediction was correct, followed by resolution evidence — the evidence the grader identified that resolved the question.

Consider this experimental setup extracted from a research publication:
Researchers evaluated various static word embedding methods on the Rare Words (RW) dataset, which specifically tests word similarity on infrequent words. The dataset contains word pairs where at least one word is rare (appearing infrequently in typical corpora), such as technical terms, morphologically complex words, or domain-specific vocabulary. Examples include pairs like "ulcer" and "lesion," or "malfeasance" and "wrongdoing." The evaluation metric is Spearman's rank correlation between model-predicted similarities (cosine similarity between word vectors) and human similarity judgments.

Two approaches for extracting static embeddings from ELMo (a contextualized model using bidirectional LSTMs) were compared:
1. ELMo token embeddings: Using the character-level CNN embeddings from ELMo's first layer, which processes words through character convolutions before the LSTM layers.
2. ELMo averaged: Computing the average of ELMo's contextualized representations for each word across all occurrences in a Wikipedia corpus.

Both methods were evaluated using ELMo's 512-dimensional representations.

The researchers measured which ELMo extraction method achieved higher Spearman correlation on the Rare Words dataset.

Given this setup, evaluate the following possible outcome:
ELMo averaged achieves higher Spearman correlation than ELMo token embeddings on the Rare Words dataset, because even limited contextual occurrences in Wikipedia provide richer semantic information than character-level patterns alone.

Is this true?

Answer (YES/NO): NO